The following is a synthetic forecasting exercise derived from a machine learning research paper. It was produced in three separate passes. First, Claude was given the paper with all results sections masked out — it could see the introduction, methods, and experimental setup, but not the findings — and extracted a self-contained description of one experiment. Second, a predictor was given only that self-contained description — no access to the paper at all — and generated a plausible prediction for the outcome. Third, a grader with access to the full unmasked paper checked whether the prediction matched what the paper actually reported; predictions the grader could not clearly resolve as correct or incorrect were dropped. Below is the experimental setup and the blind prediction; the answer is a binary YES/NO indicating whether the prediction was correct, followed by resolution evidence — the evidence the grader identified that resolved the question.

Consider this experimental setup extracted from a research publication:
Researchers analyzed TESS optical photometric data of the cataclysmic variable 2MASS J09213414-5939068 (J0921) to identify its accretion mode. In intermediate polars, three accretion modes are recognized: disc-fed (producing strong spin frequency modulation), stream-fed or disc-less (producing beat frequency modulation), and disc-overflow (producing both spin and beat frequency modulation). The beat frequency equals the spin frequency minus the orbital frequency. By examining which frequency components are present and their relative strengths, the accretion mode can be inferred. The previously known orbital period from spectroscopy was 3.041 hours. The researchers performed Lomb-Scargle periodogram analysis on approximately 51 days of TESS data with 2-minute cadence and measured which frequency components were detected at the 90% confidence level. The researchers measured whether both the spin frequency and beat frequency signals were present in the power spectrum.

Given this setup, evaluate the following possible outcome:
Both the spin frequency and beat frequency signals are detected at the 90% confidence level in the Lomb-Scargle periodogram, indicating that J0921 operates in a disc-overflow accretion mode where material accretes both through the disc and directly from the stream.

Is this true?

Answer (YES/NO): YES